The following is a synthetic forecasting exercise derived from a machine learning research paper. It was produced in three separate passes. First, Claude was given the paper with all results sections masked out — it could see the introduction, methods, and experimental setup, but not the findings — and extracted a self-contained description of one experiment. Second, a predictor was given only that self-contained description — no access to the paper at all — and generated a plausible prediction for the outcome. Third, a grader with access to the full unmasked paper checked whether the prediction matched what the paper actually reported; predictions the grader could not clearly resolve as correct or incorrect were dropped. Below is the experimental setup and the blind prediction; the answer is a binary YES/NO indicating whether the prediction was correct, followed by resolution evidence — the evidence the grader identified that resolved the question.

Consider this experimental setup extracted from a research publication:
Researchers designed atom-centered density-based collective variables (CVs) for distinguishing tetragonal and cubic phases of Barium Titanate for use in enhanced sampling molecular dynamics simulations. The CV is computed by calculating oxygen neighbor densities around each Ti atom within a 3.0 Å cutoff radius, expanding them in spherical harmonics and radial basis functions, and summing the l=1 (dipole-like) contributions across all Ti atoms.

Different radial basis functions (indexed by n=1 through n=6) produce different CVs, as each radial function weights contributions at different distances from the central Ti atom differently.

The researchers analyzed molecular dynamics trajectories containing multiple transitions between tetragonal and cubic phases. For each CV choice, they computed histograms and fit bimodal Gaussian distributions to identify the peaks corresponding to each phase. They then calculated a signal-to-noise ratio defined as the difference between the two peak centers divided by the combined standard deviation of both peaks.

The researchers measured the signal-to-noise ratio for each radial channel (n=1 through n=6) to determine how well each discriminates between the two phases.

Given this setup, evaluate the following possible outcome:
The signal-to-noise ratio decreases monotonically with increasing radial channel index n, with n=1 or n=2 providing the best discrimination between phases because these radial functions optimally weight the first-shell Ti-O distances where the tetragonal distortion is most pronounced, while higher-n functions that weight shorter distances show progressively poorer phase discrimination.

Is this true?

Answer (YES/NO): NO